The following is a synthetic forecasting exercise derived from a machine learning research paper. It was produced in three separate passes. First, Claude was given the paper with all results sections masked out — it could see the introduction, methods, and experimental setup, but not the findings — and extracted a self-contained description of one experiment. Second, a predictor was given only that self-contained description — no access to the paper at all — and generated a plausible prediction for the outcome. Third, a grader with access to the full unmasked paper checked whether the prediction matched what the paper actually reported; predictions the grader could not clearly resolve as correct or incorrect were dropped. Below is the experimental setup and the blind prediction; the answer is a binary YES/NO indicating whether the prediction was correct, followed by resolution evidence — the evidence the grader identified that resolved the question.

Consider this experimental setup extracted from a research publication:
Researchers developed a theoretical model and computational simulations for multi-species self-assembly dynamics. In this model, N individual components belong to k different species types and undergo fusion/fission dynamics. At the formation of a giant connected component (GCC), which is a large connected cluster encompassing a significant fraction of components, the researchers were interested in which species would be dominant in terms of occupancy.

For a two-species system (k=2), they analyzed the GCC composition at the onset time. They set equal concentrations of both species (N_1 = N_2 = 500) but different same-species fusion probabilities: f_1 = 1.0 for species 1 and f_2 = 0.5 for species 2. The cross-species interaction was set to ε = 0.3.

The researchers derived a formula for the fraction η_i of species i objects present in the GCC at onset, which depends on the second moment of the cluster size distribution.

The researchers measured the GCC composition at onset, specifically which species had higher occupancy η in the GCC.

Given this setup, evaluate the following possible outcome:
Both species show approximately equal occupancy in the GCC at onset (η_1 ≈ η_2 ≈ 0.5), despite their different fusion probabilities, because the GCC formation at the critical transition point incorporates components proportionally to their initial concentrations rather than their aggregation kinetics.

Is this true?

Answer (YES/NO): NO